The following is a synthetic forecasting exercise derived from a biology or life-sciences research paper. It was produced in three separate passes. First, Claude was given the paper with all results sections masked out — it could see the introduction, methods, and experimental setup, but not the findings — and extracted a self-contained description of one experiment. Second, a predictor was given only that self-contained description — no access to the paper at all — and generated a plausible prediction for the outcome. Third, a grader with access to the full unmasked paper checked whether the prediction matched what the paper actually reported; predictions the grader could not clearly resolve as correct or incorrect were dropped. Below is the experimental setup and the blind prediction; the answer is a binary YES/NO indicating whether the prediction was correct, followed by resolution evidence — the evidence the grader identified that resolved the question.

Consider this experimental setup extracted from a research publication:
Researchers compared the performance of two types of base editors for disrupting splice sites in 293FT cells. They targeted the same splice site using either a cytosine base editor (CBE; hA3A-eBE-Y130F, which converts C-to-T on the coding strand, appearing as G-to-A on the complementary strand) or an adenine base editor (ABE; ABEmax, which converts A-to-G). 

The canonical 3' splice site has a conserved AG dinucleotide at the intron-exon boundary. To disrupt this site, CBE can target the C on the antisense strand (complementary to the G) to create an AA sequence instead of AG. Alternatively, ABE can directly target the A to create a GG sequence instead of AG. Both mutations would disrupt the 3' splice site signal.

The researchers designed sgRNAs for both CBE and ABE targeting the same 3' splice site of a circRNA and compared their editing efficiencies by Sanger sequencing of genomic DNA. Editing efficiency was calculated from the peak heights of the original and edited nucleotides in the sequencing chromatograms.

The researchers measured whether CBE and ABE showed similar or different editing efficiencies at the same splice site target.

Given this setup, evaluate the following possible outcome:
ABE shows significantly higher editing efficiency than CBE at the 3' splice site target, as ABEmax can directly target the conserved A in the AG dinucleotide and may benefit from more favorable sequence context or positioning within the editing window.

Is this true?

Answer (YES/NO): NO